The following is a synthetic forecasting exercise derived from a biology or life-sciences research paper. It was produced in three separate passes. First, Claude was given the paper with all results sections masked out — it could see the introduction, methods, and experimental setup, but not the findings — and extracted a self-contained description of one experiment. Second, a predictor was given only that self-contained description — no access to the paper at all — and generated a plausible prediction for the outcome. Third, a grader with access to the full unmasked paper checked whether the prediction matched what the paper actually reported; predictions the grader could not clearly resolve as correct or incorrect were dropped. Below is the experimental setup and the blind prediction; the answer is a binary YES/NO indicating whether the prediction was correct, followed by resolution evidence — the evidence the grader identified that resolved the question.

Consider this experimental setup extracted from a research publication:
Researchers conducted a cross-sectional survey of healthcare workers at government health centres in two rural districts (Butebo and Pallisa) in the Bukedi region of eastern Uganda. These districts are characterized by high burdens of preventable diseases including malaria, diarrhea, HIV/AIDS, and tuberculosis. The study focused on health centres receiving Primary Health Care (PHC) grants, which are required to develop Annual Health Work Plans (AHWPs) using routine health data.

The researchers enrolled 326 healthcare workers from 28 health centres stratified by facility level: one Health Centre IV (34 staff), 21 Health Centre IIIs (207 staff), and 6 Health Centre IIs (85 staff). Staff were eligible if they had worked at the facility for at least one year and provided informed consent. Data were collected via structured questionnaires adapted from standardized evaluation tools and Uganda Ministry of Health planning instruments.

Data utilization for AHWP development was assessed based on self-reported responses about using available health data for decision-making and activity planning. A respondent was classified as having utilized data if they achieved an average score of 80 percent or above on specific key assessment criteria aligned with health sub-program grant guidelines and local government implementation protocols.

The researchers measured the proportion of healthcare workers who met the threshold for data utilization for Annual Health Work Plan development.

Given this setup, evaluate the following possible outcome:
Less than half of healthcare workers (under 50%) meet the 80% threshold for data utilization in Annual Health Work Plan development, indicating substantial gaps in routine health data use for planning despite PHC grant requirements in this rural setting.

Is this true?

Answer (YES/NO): YES